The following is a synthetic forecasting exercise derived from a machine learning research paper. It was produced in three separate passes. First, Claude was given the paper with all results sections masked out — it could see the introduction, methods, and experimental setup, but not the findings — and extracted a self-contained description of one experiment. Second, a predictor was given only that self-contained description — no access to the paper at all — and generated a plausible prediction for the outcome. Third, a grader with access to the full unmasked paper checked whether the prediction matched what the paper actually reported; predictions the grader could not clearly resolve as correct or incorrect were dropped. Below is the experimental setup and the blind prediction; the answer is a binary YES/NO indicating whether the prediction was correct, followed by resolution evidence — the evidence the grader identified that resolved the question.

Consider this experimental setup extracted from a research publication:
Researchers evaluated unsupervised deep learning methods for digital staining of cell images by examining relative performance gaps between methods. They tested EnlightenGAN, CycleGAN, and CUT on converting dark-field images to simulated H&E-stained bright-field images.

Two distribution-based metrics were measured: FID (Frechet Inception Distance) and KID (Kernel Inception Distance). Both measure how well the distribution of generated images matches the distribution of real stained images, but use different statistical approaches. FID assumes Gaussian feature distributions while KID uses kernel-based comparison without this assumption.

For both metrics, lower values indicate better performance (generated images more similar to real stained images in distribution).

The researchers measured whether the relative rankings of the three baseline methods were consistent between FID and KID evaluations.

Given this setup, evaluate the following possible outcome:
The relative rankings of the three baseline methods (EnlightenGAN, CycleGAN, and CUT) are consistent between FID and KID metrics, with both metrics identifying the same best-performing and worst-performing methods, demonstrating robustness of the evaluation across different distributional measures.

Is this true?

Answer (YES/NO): YES